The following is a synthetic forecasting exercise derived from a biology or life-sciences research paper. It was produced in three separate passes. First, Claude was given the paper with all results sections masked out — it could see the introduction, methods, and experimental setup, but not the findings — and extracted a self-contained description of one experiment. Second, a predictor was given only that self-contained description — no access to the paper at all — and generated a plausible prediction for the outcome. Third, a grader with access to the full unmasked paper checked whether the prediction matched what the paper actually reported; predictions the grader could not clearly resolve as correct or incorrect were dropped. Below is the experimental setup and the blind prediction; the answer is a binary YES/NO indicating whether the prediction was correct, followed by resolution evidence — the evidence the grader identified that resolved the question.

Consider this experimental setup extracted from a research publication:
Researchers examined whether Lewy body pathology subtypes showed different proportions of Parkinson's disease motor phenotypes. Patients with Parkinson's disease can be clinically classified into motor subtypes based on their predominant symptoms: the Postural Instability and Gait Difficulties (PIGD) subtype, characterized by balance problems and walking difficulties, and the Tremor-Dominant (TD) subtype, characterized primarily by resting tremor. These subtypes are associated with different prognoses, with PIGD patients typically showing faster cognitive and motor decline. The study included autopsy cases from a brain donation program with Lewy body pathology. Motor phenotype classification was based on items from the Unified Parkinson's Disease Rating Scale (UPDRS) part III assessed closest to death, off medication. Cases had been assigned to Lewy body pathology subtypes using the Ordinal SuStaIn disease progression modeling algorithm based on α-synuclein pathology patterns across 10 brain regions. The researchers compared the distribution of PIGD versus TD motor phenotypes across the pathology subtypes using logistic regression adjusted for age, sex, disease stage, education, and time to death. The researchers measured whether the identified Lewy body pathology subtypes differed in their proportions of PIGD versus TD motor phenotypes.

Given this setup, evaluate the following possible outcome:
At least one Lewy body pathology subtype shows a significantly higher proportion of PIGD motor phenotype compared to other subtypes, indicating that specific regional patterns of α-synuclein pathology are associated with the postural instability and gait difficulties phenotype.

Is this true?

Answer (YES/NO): YES